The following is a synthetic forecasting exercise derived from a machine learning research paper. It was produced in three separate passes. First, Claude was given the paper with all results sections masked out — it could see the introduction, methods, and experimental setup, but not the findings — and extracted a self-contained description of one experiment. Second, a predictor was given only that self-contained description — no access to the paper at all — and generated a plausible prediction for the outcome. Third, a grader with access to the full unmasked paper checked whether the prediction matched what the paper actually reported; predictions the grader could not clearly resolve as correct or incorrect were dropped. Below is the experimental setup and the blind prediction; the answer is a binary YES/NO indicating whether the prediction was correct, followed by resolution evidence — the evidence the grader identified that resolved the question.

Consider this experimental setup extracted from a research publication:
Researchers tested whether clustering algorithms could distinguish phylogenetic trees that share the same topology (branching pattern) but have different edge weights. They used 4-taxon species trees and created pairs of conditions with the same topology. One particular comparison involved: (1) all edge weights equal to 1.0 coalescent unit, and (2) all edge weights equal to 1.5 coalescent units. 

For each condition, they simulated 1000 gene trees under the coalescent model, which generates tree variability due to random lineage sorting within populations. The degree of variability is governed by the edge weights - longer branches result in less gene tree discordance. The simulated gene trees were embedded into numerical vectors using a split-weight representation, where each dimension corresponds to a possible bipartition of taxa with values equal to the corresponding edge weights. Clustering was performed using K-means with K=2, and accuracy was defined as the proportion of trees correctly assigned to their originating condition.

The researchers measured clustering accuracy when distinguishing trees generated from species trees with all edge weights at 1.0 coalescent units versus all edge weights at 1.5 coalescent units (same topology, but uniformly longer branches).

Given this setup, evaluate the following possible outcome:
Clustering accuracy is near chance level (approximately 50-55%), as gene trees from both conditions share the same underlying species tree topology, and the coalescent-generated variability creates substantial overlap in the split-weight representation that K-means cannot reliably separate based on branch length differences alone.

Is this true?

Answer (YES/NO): NO